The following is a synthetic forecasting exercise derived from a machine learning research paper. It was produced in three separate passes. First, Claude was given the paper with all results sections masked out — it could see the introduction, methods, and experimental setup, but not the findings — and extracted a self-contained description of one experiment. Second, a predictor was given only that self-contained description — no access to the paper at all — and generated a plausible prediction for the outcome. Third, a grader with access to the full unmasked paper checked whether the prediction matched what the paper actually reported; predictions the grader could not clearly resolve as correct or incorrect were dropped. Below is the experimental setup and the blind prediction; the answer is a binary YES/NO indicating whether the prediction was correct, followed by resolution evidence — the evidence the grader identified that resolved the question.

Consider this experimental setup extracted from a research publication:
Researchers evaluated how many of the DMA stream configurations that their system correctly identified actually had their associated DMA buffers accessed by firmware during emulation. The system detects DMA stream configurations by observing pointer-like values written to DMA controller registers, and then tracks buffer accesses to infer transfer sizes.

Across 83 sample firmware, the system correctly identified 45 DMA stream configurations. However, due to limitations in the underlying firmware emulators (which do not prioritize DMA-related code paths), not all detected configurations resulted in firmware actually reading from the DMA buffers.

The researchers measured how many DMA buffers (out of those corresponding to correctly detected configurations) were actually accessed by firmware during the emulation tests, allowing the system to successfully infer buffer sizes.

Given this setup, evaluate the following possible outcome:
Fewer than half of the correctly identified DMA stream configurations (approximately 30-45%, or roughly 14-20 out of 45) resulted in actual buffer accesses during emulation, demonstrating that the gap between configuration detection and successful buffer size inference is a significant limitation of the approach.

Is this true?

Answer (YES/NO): NO